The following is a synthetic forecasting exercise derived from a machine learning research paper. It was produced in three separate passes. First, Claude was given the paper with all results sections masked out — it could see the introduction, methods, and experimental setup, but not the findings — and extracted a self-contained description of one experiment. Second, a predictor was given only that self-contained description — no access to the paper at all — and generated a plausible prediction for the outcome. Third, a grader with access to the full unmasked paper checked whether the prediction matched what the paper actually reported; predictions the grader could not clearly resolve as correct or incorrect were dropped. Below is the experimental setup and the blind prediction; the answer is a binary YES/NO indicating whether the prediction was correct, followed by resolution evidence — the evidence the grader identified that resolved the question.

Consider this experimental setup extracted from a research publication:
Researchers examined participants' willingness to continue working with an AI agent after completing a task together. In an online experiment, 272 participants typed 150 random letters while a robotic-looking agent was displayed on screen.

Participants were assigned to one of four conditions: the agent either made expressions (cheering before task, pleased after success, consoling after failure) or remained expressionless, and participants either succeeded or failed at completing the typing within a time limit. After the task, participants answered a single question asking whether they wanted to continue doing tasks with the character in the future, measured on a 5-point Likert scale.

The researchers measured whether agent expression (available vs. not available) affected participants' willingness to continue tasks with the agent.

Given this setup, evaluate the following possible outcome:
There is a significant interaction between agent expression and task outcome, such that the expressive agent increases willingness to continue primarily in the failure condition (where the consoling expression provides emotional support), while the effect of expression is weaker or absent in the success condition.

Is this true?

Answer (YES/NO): NO